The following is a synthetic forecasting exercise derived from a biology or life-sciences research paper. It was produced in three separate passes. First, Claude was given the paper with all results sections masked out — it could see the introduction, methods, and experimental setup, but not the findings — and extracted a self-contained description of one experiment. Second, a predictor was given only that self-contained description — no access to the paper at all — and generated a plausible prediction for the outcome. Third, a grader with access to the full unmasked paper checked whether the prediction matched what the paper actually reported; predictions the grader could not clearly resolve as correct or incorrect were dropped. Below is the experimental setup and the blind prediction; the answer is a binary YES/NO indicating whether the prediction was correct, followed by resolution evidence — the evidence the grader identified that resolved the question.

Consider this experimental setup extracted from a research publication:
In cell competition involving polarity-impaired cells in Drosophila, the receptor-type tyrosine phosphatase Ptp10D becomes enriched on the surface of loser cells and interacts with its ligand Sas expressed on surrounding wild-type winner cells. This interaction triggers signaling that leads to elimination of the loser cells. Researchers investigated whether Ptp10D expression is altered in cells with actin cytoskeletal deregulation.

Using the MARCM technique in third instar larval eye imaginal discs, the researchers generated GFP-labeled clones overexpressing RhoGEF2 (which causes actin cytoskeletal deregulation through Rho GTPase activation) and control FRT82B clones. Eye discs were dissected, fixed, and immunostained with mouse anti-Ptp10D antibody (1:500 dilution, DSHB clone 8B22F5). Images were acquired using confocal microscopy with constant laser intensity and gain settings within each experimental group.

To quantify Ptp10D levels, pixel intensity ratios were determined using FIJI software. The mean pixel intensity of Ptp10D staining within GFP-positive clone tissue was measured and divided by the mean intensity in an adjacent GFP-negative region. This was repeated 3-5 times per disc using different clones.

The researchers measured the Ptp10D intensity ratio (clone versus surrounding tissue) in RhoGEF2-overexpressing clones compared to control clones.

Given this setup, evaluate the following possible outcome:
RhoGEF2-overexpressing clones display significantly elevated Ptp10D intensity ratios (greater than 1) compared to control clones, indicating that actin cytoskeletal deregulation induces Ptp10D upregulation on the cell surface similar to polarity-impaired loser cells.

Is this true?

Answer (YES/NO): YES